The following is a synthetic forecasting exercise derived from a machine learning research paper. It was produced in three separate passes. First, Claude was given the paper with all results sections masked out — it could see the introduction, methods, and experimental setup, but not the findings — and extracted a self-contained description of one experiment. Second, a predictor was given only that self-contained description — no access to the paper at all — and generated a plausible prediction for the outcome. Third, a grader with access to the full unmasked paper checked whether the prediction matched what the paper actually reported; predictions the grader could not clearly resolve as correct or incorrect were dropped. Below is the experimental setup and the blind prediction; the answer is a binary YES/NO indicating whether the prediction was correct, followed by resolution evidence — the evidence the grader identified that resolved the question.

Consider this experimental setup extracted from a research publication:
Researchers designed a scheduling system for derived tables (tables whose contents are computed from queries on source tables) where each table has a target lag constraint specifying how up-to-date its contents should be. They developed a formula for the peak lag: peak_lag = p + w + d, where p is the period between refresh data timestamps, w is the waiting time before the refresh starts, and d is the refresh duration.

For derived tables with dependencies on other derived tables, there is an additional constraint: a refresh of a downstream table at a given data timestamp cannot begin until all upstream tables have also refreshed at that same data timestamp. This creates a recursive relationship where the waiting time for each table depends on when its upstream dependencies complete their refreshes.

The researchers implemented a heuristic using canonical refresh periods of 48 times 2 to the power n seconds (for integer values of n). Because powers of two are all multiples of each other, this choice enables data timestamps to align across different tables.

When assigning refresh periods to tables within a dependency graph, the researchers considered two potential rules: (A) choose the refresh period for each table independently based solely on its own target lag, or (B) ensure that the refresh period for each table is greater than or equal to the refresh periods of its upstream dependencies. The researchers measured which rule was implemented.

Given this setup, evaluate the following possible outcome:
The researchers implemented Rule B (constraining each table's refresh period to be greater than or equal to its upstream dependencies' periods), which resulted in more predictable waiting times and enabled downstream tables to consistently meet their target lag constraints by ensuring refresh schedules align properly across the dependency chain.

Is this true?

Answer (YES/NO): NO